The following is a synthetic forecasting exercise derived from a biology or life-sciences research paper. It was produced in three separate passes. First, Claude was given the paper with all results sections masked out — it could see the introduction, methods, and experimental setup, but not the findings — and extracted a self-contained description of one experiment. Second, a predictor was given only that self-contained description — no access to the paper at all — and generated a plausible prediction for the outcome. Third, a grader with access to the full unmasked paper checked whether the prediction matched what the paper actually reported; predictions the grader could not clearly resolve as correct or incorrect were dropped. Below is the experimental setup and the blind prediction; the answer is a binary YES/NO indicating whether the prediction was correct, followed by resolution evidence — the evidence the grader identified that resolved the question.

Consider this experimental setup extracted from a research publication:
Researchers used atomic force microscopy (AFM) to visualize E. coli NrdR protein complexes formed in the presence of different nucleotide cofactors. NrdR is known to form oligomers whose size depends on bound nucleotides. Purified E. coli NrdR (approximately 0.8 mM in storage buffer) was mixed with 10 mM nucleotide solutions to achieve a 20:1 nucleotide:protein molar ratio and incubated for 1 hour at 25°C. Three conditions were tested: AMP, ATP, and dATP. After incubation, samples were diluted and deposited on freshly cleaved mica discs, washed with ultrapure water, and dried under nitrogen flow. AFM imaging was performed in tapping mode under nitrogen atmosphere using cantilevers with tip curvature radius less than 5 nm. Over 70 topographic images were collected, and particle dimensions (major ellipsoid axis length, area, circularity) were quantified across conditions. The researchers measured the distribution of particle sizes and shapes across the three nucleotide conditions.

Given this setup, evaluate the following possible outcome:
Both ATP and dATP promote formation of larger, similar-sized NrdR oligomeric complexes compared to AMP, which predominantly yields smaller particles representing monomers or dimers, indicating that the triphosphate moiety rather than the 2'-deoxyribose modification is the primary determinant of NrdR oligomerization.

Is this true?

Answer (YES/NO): NO